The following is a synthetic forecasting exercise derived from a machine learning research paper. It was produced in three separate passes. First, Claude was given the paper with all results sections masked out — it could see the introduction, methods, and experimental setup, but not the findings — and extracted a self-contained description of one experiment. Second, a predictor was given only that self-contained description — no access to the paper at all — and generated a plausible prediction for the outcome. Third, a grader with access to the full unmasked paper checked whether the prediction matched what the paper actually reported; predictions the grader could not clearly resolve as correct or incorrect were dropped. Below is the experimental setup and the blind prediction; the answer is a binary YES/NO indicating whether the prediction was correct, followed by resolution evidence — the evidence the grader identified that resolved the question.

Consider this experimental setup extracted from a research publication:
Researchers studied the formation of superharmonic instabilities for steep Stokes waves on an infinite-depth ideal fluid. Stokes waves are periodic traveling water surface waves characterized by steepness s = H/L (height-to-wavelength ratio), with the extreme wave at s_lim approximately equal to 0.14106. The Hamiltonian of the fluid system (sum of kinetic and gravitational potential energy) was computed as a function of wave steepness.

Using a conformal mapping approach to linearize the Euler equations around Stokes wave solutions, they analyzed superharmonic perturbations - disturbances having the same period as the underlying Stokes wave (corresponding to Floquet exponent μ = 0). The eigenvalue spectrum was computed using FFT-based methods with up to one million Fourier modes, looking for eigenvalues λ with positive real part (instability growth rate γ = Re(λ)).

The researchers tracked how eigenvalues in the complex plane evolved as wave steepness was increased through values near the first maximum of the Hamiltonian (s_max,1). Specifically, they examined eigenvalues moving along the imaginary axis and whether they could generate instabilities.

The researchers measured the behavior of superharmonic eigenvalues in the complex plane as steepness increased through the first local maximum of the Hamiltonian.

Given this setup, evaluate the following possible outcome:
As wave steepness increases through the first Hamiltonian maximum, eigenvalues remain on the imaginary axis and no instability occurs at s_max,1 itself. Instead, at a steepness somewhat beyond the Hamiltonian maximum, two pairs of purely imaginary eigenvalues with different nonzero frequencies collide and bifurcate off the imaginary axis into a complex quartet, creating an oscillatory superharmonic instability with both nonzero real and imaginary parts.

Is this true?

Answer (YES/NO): NO